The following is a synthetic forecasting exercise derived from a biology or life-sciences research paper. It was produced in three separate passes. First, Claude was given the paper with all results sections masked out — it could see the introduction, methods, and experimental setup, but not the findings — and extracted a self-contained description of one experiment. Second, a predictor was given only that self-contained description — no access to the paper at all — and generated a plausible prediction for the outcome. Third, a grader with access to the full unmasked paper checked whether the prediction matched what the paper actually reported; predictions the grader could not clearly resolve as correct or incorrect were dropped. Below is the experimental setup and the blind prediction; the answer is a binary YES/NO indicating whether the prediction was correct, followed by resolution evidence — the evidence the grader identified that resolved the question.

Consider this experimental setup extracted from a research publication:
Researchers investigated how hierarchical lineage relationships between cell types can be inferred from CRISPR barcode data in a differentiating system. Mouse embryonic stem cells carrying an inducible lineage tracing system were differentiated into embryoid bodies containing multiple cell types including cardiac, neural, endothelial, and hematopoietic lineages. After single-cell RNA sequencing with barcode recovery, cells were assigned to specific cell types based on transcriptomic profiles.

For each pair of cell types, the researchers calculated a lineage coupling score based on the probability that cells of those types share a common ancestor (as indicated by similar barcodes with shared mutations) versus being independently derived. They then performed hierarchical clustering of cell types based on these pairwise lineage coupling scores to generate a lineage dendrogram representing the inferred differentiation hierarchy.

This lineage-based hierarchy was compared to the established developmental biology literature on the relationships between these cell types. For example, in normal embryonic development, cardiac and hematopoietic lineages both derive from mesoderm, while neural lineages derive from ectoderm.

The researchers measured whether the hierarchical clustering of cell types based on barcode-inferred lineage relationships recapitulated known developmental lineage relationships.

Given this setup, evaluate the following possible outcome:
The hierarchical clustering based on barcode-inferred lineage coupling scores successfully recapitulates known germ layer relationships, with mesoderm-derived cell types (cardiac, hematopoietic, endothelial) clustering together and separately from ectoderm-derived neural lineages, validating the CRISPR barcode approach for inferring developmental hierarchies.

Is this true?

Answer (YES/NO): NO